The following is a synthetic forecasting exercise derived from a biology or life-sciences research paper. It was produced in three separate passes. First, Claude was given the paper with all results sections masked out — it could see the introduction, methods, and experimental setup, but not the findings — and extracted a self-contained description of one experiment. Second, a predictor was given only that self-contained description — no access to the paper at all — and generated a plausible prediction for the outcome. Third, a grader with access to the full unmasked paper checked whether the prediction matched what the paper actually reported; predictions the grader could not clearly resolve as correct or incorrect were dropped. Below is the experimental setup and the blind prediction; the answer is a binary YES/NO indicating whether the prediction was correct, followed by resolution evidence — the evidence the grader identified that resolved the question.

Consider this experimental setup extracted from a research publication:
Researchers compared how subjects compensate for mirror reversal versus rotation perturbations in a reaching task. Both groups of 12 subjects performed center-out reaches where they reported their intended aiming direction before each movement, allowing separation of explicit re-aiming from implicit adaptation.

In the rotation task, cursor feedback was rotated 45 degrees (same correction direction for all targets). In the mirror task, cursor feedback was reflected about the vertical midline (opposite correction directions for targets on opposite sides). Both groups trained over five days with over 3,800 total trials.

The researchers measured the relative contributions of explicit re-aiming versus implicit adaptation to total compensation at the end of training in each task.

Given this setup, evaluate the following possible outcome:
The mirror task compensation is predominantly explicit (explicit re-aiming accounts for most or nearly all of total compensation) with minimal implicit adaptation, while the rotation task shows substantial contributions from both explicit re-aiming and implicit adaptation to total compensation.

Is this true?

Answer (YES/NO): YES